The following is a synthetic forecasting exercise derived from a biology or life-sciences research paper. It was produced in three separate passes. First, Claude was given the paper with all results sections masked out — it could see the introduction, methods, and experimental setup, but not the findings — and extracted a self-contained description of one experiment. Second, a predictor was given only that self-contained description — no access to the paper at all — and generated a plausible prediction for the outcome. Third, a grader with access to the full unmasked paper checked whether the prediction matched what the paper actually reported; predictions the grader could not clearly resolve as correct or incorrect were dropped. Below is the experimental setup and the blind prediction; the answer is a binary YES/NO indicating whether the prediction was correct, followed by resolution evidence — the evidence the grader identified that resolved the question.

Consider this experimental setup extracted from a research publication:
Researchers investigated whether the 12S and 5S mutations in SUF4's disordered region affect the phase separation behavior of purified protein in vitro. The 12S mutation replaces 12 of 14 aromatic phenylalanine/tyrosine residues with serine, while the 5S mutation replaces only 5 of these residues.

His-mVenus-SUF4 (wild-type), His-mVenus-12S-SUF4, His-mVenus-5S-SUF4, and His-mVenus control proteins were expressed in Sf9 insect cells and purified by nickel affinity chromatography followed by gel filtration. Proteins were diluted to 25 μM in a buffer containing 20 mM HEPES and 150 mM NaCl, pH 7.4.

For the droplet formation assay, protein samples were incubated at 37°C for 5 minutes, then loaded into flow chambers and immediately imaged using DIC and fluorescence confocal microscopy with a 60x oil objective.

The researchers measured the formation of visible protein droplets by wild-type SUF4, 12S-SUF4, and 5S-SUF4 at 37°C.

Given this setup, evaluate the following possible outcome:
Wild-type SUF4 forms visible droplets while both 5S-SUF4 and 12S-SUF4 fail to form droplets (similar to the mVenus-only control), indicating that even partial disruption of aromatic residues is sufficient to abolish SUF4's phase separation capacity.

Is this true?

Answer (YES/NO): NO